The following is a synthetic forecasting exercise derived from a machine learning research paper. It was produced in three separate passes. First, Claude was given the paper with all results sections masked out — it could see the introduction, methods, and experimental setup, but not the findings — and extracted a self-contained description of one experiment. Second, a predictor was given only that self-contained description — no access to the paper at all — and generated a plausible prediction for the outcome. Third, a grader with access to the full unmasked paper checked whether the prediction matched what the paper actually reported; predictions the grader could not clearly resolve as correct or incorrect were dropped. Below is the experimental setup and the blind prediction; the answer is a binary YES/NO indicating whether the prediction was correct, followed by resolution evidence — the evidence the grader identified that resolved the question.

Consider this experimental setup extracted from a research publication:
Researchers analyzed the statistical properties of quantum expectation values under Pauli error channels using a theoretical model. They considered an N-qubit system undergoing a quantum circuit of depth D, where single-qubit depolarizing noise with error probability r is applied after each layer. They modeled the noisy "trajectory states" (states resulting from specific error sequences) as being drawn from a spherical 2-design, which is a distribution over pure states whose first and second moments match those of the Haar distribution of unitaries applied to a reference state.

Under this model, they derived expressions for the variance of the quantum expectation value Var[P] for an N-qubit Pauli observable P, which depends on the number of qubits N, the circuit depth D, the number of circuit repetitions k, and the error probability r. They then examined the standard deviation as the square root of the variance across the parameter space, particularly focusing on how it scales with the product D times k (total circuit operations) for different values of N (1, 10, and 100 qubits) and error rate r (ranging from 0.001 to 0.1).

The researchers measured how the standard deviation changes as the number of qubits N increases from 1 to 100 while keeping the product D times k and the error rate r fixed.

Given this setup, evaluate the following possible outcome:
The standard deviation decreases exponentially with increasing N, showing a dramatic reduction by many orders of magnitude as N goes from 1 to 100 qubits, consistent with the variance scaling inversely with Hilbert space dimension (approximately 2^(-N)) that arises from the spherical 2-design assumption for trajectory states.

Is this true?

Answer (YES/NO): YES